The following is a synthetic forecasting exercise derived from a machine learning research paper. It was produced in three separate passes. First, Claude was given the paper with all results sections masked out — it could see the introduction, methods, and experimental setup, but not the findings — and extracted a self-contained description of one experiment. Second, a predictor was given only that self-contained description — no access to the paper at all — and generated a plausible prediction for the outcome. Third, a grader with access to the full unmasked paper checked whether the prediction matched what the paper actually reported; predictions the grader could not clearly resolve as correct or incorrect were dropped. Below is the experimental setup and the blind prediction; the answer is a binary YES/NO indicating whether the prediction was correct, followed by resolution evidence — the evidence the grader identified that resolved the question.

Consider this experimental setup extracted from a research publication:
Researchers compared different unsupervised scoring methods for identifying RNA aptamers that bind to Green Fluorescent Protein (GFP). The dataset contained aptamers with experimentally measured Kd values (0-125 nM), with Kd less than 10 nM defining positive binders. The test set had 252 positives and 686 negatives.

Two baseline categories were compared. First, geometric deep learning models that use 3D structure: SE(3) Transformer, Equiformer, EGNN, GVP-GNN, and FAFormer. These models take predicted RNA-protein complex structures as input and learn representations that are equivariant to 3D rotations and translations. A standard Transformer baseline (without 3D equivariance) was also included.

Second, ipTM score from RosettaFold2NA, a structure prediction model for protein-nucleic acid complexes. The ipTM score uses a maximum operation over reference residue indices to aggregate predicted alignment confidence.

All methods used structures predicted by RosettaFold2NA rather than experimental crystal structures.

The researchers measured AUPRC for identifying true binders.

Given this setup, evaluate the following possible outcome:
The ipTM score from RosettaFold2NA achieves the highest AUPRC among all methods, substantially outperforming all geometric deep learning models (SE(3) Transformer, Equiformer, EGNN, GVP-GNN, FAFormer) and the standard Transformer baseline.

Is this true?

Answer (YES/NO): NO